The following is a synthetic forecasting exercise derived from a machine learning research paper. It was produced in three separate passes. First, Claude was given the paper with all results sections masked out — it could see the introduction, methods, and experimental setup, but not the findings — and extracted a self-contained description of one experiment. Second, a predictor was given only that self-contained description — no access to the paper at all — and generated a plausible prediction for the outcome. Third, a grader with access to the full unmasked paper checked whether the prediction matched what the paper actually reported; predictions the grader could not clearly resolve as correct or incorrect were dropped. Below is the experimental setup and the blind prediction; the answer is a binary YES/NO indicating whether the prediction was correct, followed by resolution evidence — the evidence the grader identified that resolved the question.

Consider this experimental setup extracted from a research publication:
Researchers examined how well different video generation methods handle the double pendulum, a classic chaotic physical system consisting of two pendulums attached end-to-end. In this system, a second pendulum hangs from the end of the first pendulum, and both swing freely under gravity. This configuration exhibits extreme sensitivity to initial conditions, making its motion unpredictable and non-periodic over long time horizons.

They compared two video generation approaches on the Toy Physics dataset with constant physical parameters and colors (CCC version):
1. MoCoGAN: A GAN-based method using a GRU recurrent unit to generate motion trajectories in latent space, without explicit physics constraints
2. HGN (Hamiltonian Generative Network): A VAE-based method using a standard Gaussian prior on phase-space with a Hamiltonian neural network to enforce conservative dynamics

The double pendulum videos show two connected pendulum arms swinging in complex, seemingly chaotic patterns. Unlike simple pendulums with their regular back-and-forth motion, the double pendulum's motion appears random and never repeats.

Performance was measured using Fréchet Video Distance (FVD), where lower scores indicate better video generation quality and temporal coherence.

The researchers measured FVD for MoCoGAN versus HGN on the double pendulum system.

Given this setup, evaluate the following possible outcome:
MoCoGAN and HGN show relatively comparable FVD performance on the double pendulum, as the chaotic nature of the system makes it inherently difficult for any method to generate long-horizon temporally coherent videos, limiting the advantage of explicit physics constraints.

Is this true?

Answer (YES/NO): NO